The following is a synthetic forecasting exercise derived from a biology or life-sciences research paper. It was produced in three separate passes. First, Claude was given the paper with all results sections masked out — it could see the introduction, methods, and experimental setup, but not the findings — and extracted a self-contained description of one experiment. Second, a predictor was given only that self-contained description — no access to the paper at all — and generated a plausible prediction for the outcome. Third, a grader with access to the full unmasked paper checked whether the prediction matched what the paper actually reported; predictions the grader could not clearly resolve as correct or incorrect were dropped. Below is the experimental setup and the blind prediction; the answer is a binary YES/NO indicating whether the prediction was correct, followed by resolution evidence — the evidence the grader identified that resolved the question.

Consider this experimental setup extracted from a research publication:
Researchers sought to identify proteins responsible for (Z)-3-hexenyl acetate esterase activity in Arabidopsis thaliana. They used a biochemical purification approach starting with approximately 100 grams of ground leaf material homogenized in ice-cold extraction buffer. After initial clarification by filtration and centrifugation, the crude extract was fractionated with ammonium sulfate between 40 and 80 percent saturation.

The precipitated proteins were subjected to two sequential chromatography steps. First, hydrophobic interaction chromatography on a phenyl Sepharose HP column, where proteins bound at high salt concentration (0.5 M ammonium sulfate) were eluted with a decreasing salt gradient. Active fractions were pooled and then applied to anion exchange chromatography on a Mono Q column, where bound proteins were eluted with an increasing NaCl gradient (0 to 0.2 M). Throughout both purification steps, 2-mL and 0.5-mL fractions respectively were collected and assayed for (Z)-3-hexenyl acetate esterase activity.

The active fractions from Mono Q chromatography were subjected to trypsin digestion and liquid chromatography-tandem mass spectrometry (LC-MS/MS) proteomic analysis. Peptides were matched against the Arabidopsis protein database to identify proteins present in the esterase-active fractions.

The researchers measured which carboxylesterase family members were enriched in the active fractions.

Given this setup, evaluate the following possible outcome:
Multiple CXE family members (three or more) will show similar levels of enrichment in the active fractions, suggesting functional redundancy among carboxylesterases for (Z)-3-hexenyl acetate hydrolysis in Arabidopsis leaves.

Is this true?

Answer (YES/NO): NO